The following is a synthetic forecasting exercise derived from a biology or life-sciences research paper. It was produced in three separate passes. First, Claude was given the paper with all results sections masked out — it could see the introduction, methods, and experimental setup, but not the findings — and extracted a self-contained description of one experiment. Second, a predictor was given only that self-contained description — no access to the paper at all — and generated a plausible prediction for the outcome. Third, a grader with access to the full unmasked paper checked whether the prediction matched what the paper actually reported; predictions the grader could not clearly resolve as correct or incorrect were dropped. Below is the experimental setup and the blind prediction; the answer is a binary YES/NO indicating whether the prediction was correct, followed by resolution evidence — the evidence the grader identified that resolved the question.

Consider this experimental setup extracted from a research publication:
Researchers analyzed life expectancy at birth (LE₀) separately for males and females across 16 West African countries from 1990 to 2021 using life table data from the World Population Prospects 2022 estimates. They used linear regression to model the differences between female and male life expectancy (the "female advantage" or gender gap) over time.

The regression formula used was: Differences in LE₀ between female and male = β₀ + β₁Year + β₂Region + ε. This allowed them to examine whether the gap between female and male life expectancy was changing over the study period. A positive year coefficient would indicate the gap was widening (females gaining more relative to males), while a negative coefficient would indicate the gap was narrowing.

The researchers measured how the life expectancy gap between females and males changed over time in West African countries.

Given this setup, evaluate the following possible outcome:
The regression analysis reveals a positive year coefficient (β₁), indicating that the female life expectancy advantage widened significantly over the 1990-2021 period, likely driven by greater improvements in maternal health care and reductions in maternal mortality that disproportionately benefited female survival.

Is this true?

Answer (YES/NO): NO